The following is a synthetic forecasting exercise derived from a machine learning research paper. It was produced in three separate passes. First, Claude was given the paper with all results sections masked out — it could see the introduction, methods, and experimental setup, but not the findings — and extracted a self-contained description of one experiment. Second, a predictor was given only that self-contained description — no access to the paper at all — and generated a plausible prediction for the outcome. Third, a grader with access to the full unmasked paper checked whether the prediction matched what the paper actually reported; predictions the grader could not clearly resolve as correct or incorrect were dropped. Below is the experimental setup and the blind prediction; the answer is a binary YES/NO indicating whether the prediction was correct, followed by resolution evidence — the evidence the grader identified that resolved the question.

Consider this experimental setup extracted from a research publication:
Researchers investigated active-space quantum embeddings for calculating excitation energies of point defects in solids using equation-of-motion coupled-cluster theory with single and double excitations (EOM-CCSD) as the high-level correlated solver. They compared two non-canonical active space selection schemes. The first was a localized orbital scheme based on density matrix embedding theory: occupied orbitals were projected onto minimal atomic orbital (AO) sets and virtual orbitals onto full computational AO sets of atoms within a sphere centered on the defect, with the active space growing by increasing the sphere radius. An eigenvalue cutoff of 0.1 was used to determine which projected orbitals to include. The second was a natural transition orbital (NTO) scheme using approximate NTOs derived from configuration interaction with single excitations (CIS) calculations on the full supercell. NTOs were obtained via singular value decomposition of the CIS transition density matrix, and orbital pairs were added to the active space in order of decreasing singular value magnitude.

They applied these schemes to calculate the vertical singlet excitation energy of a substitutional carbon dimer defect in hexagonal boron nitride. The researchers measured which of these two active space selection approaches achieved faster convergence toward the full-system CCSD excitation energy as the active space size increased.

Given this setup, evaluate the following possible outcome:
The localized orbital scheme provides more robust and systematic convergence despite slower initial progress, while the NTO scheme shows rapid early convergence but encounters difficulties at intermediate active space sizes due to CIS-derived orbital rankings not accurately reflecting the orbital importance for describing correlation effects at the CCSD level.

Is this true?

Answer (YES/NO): NO